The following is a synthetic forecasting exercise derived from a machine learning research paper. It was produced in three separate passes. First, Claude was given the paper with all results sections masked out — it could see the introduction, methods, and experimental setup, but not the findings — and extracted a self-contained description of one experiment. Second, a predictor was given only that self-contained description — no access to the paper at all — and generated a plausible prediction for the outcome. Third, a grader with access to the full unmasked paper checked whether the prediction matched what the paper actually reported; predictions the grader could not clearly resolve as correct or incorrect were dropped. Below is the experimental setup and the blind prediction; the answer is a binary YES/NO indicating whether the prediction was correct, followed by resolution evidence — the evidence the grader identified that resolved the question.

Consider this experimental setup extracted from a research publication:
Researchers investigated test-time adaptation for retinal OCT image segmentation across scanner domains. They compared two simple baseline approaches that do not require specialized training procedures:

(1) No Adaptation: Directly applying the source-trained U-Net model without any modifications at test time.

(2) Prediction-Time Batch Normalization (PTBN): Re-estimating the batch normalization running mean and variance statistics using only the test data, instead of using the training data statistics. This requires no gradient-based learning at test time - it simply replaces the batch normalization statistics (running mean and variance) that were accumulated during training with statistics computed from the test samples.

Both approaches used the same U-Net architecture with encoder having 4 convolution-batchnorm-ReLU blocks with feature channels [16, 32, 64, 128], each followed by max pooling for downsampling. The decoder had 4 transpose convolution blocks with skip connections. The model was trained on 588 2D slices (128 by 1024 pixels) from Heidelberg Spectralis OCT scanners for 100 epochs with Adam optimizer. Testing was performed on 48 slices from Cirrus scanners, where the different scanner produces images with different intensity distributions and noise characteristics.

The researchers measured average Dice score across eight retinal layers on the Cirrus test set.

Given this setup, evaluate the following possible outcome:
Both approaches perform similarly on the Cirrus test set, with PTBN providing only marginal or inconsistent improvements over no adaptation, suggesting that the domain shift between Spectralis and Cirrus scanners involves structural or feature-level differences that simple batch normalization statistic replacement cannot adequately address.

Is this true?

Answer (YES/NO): NO